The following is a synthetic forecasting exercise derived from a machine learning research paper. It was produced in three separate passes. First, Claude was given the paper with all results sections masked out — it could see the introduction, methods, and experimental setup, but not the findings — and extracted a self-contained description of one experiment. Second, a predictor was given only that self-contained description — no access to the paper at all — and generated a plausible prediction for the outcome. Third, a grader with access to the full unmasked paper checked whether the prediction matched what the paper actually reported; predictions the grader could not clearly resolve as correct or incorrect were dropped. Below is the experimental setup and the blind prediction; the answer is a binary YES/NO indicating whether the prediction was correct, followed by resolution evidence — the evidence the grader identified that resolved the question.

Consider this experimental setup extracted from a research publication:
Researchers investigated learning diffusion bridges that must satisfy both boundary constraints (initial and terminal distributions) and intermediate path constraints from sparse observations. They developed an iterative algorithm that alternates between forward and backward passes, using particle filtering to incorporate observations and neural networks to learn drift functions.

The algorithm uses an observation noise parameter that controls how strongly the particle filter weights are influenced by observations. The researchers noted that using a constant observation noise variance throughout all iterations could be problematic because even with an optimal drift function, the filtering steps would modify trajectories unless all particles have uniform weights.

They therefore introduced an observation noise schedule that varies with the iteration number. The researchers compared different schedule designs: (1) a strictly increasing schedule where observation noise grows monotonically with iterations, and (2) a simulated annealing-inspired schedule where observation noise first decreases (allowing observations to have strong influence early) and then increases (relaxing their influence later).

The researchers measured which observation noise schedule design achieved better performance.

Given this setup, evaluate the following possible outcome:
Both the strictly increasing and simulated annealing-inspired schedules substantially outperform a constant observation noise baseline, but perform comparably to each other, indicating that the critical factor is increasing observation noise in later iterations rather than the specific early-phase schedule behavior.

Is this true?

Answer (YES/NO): NO